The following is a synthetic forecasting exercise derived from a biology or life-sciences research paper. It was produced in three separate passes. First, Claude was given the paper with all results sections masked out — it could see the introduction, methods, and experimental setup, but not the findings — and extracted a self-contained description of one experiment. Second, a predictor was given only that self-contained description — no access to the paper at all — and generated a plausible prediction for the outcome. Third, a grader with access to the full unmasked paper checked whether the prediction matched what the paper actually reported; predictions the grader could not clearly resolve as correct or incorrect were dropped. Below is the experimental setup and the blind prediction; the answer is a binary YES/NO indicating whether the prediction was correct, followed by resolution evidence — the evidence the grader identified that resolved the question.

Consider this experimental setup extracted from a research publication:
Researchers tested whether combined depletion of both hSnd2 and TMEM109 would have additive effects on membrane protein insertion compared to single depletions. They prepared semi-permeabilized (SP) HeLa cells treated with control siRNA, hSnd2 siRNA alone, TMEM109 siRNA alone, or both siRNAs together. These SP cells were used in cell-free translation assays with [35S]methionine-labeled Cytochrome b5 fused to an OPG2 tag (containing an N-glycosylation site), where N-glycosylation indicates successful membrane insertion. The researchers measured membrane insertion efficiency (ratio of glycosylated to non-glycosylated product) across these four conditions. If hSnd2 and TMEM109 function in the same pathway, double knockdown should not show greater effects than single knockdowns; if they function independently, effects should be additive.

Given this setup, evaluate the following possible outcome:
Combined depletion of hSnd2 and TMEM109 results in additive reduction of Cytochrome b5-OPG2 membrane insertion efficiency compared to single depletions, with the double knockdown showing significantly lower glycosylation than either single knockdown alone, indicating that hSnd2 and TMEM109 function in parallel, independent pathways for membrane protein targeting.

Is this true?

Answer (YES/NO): NO